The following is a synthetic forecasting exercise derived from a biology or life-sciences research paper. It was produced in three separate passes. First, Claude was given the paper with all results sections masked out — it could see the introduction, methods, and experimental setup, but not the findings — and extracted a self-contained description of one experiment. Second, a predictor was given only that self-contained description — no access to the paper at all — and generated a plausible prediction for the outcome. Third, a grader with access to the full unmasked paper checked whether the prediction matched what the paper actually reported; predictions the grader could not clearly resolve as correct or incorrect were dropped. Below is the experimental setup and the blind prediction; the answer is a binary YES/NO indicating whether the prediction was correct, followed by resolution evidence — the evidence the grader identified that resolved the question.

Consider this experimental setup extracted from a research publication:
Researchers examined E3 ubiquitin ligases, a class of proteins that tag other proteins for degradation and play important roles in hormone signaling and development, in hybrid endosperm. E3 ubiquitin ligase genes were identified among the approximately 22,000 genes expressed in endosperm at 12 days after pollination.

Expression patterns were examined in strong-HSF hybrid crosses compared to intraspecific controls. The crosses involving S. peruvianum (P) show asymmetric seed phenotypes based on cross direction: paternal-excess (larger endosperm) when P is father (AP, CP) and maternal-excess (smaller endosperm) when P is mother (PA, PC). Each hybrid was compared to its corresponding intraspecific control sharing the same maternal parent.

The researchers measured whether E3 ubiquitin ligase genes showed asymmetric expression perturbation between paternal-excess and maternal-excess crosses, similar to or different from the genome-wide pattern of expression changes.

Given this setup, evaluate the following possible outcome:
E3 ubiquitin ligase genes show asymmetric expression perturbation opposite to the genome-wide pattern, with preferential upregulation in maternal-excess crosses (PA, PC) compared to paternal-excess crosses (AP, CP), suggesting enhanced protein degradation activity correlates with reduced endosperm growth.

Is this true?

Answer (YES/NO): YES